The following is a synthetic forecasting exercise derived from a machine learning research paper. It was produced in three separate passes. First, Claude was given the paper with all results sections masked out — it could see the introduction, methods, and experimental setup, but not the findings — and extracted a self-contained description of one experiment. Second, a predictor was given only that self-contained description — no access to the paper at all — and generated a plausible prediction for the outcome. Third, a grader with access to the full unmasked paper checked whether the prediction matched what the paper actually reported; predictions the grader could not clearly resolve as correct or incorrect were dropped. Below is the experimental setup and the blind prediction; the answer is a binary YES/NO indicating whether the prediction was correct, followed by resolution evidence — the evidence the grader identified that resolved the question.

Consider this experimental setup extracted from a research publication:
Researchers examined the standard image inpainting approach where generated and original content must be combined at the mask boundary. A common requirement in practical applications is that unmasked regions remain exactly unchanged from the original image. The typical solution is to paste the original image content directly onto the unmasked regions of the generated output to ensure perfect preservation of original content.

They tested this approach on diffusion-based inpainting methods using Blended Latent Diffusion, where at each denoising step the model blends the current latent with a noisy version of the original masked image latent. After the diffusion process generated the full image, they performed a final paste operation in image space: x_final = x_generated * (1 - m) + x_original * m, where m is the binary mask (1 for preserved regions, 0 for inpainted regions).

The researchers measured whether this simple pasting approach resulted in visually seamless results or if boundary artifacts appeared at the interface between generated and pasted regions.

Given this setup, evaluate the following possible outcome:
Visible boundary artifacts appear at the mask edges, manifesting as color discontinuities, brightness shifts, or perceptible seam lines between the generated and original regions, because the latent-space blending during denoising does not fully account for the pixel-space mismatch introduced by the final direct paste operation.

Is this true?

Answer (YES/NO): YES